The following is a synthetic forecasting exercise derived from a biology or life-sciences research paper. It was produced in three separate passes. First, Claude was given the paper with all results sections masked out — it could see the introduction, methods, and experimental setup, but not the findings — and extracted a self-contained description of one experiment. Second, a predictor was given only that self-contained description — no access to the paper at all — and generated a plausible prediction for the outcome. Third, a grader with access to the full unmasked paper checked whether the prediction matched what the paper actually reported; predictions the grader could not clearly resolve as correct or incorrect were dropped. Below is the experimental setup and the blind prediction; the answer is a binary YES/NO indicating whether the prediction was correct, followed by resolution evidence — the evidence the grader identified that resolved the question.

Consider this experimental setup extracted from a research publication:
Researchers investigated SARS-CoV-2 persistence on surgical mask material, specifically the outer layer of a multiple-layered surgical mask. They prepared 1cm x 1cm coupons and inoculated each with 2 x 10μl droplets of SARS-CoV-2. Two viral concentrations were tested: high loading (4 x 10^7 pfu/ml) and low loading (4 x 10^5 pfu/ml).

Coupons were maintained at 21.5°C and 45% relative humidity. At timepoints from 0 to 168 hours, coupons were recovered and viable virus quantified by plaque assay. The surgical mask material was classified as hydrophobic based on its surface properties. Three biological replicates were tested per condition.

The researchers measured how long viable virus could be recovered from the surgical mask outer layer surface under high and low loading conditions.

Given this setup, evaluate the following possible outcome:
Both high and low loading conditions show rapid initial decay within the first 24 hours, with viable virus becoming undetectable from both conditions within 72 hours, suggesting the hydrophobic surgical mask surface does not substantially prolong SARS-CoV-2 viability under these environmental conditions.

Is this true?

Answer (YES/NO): NO